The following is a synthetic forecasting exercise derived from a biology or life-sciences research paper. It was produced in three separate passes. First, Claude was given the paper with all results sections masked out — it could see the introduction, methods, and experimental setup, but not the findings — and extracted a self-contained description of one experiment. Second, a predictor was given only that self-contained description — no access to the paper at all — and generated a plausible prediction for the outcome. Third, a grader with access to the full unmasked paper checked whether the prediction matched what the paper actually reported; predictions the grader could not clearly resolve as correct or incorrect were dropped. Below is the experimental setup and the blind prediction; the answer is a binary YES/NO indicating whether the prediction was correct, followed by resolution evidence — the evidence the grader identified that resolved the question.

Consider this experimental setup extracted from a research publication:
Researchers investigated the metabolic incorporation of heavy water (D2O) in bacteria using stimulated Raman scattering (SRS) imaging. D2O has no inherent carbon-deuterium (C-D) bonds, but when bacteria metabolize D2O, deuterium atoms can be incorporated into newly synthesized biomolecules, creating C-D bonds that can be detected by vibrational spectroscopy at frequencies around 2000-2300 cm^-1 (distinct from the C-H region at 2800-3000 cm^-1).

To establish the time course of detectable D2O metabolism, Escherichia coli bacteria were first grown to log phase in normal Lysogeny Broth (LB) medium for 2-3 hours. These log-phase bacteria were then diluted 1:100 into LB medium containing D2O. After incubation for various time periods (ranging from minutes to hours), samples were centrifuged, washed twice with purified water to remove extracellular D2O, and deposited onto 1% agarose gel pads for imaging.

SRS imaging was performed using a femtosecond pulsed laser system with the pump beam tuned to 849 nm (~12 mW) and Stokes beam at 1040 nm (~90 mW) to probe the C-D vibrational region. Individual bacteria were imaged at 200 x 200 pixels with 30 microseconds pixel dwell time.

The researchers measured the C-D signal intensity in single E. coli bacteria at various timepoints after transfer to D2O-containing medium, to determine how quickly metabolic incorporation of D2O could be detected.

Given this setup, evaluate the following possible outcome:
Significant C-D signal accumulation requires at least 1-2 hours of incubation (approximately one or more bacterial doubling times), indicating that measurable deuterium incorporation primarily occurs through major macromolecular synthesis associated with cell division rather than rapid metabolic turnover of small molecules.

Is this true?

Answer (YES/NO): NO